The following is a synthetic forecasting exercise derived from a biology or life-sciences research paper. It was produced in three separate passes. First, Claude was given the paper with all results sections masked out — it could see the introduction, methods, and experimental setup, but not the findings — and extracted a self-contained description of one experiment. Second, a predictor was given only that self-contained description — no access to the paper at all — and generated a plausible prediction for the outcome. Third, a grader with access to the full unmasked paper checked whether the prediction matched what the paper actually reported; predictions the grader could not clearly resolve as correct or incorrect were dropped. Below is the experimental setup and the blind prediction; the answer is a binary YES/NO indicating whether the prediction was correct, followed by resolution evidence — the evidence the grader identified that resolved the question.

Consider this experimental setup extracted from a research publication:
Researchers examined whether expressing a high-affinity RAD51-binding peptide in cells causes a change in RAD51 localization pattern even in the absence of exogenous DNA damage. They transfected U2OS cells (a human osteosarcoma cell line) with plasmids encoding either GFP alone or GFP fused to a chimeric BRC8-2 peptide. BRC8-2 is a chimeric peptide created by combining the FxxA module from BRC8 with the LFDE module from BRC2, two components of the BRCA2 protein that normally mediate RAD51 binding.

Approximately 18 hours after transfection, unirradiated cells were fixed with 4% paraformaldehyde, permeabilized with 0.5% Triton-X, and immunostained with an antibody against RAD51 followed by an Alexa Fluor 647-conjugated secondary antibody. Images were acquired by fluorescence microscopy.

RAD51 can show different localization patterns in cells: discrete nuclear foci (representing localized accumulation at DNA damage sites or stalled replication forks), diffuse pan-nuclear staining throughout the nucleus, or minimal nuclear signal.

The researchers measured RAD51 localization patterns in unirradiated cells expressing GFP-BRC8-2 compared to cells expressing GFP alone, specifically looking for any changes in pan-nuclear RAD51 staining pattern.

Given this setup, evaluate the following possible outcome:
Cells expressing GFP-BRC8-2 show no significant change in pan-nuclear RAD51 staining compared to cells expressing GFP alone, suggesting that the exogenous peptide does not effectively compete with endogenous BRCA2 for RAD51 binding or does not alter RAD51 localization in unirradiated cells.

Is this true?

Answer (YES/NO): NO